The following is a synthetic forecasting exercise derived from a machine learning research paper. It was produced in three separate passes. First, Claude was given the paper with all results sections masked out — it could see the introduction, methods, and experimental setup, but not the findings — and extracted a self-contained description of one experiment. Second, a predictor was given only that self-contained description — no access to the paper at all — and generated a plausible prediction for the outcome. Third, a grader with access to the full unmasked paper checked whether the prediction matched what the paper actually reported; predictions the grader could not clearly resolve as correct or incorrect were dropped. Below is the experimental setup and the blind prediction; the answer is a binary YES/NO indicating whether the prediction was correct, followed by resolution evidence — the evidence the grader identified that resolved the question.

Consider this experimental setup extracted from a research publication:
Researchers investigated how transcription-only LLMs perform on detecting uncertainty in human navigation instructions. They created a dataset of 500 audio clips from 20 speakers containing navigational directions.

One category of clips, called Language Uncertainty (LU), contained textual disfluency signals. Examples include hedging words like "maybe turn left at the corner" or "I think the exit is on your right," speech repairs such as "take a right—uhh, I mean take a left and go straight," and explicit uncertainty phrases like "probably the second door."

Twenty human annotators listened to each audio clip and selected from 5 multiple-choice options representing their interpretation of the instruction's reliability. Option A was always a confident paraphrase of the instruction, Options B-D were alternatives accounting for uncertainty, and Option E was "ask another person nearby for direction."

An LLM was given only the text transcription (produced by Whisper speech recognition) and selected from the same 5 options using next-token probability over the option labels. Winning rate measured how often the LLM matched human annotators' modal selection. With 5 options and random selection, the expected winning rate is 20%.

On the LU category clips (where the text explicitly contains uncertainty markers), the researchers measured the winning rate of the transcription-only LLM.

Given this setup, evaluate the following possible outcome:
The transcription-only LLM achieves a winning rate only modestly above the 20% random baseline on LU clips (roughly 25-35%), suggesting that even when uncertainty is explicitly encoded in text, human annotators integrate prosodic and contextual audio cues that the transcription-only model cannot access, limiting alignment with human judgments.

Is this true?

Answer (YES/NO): NO